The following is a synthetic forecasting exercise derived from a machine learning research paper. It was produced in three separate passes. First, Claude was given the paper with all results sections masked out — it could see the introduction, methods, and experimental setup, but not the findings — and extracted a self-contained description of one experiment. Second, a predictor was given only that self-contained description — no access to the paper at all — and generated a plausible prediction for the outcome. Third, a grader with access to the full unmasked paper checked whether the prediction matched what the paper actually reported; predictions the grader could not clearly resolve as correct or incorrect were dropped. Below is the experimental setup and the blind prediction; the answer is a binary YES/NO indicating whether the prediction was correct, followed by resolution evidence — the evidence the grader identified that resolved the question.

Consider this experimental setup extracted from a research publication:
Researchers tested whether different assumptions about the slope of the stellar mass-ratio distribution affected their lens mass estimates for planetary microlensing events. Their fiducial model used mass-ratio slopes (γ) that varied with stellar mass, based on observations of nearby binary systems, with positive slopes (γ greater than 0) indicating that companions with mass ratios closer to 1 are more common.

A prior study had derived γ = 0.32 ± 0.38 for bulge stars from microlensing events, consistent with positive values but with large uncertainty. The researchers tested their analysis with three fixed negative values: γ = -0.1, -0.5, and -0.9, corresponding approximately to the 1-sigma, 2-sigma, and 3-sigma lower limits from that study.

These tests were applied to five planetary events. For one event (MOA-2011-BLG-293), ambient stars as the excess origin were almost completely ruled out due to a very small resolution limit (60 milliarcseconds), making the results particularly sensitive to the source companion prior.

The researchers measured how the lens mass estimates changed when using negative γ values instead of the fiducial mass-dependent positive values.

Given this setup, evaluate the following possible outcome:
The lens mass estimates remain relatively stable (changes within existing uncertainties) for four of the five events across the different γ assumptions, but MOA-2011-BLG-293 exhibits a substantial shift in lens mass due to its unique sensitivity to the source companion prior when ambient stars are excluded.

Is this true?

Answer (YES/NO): NO